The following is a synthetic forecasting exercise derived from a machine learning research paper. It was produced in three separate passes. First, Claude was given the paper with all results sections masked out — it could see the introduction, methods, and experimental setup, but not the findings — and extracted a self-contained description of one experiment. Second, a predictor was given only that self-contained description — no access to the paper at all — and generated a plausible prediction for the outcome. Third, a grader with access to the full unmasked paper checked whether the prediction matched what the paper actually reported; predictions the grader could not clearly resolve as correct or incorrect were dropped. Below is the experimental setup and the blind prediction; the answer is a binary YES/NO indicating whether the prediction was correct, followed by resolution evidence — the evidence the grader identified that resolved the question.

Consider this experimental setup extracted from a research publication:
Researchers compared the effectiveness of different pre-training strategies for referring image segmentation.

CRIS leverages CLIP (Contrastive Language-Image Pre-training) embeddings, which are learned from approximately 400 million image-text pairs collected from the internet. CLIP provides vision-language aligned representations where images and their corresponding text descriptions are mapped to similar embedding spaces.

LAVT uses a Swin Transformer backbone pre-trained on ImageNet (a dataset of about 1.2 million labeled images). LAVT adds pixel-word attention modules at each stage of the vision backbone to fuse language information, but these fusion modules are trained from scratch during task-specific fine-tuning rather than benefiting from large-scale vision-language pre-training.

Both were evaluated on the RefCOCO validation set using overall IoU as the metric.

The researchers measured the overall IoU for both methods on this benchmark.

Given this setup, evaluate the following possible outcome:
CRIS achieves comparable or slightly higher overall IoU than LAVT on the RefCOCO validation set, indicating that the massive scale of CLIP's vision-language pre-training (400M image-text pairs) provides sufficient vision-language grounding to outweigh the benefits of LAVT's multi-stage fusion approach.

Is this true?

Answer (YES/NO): NO